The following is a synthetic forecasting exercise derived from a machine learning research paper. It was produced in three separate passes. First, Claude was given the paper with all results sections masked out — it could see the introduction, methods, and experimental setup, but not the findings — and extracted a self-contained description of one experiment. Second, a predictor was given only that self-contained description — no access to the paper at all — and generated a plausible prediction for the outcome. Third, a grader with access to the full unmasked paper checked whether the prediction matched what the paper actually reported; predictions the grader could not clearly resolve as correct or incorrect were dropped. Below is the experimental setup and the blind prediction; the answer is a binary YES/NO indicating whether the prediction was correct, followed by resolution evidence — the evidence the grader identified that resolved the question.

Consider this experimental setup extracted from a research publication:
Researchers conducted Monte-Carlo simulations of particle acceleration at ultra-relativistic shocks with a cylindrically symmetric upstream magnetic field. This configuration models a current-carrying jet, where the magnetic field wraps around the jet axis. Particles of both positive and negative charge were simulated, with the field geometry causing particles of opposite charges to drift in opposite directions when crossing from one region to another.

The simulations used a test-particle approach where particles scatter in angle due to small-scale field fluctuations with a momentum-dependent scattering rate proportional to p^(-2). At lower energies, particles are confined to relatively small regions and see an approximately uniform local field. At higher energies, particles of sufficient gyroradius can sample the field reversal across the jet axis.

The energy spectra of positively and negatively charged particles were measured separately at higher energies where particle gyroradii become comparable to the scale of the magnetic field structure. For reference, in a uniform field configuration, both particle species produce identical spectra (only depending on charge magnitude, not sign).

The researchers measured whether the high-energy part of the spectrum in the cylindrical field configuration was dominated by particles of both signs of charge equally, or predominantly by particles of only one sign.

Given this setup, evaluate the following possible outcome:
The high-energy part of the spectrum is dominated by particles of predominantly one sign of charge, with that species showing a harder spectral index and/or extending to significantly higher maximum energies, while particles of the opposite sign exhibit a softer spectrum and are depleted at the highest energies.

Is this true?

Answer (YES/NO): YES